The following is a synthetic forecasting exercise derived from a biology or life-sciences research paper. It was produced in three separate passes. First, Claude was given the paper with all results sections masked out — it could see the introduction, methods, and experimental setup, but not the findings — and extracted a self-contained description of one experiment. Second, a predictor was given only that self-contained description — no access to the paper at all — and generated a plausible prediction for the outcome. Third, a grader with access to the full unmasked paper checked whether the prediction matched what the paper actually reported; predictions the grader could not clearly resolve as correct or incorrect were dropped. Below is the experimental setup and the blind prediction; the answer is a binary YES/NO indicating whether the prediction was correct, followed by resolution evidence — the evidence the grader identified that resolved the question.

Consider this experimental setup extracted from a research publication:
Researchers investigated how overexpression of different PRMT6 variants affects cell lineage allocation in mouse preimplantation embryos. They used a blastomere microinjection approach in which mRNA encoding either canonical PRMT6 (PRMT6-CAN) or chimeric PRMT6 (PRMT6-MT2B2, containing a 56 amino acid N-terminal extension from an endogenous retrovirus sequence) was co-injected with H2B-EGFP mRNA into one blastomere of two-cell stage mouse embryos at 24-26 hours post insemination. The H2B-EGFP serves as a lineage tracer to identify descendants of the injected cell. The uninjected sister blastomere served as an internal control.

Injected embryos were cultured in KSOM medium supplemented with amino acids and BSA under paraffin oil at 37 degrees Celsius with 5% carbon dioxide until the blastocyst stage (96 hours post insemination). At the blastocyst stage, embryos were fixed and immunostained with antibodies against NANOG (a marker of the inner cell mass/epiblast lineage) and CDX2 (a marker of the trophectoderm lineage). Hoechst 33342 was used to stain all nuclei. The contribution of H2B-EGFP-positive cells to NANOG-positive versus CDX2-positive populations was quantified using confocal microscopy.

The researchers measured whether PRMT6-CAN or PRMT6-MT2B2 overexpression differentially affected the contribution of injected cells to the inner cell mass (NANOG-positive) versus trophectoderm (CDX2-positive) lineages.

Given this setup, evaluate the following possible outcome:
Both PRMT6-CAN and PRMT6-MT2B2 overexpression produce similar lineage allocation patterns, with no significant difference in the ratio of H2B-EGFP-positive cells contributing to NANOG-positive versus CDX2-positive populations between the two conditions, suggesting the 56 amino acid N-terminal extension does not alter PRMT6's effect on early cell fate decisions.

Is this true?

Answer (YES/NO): NO